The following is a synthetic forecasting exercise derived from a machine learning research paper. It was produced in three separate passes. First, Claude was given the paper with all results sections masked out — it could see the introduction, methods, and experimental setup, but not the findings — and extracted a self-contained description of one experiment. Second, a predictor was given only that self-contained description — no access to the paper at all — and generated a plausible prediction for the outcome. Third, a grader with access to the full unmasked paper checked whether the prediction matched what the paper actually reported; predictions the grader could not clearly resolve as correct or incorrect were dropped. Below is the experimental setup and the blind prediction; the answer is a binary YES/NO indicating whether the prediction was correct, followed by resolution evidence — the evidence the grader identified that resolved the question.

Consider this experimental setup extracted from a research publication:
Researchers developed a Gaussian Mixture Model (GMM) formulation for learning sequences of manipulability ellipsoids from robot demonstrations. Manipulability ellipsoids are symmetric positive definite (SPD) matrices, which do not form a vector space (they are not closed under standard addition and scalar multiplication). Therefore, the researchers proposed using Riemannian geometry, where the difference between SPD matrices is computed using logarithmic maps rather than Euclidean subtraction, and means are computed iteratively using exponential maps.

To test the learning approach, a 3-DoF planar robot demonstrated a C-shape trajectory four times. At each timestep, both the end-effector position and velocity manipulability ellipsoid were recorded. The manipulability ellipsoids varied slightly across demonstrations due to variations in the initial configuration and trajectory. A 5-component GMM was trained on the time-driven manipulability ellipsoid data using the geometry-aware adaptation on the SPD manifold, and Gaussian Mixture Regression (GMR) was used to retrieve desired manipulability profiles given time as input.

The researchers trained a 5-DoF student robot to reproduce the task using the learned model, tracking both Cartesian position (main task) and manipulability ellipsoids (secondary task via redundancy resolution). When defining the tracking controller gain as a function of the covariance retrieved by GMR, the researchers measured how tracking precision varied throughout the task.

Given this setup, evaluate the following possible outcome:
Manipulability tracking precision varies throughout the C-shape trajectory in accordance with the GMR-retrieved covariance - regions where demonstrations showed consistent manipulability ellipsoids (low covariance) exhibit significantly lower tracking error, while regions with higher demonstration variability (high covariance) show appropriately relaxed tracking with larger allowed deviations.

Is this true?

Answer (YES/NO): YES